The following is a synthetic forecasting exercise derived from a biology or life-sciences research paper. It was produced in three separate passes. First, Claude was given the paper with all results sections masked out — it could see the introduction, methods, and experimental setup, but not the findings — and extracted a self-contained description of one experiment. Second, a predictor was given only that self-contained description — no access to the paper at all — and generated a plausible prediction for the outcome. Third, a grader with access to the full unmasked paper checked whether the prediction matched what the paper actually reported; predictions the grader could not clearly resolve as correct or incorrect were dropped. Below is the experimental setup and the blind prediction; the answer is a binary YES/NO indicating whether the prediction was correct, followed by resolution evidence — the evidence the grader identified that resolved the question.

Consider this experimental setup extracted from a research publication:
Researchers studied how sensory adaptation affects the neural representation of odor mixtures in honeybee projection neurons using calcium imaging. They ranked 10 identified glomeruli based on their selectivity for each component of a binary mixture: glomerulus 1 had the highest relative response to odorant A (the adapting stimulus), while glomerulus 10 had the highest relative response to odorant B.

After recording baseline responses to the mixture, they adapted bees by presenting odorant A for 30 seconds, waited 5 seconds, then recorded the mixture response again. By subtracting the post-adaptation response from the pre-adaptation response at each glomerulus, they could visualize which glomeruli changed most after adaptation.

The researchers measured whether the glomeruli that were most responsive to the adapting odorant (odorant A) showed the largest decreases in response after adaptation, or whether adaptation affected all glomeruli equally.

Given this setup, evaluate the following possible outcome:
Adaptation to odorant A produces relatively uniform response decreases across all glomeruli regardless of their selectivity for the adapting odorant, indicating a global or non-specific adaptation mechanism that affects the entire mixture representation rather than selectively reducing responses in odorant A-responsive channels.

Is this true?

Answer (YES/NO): NO